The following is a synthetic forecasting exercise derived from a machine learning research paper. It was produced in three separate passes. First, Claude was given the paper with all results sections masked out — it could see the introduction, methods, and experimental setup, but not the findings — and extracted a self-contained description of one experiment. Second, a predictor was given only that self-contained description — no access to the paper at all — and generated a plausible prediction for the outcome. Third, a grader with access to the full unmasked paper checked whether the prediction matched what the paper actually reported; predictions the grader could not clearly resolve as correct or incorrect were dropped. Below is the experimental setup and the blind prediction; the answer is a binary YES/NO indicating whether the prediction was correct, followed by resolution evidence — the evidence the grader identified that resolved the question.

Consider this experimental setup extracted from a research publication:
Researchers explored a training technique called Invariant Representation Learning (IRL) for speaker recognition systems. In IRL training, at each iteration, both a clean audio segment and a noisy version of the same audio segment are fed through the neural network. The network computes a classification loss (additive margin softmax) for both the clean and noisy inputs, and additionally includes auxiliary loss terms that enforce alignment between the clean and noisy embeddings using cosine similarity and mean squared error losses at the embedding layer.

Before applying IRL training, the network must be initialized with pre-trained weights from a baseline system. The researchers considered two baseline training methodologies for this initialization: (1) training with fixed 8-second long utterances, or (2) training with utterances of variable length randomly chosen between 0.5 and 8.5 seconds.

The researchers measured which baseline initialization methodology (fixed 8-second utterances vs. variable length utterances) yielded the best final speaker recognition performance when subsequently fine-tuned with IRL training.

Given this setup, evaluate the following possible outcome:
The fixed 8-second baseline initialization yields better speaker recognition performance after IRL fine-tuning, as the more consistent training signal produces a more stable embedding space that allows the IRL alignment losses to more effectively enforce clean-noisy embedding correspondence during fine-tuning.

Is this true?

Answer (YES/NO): YES